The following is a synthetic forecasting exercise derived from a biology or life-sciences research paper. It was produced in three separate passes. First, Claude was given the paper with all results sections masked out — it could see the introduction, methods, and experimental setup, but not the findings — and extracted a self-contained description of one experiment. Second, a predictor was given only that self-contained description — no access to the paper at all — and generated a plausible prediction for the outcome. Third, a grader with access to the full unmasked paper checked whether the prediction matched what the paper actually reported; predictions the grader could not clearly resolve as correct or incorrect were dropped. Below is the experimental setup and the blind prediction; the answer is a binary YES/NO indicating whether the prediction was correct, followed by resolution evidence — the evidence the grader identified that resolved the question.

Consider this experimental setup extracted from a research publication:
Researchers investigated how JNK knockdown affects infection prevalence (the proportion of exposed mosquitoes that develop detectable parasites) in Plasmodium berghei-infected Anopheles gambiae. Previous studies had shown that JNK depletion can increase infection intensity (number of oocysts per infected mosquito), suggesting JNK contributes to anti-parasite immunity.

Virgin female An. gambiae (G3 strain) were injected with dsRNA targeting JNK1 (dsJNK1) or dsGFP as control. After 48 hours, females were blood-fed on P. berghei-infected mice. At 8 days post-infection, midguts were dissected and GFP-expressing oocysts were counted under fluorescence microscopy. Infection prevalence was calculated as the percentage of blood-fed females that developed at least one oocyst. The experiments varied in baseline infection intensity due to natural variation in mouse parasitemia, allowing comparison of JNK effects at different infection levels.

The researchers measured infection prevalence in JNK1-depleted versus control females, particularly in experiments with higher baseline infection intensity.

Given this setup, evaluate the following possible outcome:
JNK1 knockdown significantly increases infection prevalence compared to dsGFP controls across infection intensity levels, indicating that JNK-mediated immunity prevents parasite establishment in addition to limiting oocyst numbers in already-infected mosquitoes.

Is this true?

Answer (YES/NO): NO